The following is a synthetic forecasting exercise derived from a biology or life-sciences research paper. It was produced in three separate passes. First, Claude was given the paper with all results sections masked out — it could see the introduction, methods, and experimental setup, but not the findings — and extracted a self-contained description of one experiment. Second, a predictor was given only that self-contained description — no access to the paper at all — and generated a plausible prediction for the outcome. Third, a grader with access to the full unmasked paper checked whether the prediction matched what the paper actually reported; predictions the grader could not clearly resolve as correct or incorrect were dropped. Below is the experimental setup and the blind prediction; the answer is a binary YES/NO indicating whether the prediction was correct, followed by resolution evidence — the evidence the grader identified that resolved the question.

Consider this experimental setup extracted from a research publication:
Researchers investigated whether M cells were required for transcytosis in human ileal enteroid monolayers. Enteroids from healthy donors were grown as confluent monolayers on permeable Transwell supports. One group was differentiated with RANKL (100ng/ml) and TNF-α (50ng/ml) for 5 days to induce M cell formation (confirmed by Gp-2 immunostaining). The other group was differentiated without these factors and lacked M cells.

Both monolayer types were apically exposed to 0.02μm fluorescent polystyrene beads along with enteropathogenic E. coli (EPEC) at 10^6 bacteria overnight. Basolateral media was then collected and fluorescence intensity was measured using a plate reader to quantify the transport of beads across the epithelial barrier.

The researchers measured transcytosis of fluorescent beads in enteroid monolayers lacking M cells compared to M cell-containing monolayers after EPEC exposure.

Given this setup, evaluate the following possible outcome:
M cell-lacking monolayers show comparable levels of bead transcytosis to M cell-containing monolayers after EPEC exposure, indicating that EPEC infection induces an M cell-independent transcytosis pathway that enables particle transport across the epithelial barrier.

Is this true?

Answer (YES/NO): NO